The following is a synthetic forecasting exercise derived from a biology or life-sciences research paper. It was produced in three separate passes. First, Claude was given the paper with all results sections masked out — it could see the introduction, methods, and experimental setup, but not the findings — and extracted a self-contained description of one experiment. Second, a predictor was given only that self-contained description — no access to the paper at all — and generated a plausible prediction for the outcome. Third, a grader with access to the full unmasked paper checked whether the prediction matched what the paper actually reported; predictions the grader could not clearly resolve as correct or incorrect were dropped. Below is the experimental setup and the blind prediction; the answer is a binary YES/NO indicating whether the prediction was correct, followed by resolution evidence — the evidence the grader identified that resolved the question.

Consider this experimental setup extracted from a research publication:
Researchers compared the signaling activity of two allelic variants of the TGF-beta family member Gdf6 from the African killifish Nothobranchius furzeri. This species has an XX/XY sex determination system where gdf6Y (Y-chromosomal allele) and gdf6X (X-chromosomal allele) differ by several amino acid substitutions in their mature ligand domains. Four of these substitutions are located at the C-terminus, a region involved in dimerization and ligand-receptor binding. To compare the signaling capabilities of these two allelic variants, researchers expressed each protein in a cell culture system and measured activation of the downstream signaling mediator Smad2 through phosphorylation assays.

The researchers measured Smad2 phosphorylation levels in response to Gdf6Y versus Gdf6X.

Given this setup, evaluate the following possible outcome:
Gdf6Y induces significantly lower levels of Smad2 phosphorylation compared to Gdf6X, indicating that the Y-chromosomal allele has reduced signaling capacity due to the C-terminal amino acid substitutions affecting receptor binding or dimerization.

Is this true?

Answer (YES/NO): NO